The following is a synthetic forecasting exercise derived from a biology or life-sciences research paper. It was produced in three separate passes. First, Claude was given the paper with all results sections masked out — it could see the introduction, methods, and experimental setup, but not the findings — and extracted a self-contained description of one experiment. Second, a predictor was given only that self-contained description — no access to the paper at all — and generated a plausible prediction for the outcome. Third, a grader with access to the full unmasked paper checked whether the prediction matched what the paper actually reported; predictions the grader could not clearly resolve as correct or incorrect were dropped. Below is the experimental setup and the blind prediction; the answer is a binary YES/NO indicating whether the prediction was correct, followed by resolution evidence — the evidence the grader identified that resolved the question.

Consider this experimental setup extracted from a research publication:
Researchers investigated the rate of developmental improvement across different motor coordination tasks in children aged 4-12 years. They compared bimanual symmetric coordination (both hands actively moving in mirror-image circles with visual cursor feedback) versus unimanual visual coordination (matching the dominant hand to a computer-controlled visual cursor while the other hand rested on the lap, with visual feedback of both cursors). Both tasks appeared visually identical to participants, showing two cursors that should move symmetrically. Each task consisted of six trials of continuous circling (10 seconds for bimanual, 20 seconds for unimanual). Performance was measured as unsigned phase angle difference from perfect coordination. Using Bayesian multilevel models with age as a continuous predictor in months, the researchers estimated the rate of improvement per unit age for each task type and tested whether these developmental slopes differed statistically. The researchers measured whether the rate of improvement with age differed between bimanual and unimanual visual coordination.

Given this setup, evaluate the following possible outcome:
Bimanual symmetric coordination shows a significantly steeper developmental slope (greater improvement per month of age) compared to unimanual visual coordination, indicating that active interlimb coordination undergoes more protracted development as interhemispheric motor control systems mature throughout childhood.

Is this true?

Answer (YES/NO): NO